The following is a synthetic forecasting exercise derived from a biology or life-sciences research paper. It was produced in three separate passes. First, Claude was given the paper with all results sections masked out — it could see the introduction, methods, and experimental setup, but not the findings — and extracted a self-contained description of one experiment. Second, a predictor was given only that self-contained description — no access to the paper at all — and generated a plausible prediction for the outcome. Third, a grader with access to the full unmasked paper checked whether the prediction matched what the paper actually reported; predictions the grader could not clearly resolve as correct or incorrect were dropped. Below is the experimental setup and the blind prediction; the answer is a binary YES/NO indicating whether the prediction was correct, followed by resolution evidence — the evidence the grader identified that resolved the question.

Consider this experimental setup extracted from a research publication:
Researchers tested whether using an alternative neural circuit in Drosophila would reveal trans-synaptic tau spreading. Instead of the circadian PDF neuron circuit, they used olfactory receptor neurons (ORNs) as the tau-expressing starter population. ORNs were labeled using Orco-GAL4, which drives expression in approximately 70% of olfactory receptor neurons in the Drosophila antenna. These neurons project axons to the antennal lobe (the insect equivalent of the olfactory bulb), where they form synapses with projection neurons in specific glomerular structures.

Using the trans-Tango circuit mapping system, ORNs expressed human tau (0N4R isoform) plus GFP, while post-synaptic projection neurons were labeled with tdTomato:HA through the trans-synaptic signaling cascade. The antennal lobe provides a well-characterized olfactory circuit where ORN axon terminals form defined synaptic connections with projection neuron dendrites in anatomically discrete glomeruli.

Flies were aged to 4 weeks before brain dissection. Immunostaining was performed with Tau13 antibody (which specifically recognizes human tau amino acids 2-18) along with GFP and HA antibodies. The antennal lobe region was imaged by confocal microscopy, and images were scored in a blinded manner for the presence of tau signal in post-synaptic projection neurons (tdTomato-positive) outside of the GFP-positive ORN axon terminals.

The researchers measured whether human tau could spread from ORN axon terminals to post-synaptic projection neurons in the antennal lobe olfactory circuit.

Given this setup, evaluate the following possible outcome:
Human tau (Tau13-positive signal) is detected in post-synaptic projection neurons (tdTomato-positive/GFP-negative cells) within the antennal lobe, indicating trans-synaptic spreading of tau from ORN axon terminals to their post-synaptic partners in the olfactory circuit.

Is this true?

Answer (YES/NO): NO